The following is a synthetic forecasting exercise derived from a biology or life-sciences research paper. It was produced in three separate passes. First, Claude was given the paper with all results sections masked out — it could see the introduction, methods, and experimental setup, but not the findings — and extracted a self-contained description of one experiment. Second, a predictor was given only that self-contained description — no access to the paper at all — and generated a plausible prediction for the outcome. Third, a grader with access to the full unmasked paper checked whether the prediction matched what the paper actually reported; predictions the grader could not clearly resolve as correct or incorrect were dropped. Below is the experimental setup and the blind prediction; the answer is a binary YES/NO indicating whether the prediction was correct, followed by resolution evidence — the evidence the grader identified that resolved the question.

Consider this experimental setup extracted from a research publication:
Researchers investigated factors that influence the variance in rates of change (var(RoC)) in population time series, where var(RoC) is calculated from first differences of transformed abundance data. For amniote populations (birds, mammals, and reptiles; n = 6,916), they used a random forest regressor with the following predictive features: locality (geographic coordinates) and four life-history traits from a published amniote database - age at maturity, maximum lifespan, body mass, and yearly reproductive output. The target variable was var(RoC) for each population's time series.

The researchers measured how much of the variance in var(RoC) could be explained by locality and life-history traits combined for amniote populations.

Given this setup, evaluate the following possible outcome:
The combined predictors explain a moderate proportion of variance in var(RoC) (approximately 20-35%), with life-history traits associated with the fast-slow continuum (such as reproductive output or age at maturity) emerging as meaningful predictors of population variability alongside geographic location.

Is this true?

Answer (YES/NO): NO